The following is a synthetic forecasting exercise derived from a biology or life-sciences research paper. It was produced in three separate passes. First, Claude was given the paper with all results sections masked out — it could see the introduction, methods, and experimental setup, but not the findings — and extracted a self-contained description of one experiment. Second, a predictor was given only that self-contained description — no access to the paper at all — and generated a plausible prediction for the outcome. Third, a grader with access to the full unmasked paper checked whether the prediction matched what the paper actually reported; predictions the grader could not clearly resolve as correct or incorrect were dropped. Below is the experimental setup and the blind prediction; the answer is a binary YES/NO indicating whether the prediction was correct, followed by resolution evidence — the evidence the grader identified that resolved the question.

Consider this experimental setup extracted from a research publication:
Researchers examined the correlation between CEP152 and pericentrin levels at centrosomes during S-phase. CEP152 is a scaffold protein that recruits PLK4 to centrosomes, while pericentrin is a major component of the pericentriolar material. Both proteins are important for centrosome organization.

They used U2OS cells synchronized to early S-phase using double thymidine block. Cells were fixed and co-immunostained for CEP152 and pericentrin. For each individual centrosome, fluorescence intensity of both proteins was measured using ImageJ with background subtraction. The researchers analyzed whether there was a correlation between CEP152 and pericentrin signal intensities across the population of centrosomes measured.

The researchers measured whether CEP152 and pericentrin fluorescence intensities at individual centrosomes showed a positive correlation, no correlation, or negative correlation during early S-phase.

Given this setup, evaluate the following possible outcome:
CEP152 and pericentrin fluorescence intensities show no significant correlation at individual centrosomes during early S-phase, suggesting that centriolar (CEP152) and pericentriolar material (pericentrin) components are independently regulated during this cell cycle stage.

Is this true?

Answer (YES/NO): NO